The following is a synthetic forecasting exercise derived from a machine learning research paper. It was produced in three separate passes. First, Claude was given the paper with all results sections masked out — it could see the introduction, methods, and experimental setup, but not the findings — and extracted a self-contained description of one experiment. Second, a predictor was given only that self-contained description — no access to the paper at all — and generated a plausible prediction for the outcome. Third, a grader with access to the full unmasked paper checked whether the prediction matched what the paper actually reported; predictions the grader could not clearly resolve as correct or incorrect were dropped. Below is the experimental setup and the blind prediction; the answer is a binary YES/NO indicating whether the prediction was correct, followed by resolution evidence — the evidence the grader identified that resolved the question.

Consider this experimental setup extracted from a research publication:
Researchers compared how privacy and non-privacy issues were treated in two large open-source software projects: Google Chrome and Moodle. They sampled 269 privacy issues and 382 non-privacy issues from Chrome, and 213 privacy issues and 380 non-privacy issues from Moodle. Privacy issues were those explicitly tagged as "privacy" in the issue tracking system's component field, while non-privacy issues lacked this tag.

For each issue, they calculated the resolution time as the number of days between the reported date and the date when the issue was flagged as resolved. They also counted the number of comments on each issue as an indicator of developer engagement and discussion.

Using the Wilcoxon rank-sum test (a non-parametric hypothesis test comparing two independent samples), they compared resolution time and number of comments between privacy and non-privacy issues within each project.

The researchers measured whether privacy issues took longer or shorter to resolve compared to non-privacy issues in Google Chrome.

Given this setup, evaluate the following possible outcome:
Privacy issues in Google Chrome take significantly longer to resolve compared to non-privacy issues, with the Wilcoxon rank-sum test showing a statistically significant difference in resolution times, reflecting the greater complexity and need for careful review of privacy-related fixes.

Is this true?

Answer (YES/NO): YES